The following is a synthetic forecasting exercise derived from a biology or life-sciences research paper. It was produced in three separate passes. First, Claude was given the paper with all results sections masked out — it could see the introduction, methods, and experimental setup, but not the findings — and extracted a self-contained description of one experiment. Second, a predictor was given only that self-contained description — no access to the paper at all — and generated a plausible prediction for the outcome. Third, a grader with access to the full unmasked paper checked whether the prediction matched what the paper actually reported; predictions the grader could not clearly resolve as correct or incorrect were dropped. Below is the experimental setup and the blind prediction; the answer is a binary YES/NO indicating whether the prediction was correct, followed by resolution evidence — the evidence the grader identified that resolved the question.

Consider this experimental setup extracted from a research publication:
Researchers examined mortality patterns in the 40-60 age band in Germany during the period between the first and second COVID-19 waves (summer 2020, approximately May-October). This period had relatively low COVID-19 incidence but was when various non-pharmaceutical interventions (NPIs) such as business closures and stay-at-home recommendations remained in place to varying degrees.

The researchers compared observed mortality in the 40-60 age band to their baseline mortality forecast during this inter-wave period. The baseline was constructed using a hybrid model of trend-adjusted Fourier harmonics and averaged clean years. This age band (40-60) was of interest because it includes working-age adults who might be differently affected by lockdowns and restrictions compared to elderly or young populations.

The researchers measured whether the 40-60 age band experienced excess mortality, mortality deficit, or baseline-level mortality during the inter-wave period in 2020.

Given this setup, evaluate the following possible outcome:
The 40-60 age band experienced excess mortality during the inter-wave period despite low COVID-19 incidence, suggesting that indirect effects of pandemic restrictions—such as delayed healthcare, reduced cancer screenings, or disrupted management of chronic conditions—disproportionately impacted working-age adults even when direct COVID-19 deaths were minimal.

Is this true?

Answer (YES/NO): NO